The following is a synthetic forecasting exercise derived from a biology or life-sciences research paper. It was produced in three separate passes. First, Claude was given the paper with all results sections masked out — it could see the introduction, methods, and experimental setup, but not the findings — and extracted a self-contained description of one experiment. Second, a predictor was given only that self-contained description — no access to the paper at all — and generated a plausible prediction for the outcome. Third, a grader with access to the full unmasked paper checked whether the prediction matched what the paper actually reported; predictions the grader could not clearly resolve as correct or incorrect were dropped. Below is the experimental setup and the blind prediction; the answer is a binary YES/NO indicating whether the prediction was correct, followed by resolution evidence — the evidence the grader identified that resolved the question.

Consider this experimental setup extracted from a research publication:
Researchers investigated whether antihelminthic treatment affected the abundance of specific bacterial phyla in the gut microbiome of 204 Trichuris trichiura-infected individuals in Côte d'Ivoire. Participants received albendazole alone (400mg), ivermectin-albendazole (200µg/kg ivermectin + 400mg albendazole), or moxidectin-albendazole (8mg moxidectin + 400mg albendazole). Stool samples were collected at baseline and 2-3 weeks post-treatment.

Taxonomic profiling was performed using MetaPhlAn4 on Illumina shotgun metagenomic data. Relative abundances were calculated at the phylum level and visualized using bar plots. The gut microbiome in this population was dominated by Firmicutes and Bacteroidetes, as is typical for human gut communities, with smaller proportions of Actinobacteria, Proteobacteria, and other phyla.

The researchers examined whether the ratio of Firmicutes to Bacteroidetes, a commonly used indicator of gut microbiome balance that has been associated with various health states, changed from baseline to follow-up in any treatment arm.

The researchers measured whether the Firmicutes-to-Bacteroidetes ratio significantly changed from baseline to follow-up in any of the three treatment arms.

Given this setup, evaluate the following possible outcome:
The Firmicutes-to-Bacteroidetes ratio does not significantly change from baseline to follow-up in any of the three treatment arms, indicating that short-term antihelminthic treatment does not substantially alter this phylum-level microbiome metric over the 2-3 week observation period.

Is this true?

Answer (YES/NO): YES